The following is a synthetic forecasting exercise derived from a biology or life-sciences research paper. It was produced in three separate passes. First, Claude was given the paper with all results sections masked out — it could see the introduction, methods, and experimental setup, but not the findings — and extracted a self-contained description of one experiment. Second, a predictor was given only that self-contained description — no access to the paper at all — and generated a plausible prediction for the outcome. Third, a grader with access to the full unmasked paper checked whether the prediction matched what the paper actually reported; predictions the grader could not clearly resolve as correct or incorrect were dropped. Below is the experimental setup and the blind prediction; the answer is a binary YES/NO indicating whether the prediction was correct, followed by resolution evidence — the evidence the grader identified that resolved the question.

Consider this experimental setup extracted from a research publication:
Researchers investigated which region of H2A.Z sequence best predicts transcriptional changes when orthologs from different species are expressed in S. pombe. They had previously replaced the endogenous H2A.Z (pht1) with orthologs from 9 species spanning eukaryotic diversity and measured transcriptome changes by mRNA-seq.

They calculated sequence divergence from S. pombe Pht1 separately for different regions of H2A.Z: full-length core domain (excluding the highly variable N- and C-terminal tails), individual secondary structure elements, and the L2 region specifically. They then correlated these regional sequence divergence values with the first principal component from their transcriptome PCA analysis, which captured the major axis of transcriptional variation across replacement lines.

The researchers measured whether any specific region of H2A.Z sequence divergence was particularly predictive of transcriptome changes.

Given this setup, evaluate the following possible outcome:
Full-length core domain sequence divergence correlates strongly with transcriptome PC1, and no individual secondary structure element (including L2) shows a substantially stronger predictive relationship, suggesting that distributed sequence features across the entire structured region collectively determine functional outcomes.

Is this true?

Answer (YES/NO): NO